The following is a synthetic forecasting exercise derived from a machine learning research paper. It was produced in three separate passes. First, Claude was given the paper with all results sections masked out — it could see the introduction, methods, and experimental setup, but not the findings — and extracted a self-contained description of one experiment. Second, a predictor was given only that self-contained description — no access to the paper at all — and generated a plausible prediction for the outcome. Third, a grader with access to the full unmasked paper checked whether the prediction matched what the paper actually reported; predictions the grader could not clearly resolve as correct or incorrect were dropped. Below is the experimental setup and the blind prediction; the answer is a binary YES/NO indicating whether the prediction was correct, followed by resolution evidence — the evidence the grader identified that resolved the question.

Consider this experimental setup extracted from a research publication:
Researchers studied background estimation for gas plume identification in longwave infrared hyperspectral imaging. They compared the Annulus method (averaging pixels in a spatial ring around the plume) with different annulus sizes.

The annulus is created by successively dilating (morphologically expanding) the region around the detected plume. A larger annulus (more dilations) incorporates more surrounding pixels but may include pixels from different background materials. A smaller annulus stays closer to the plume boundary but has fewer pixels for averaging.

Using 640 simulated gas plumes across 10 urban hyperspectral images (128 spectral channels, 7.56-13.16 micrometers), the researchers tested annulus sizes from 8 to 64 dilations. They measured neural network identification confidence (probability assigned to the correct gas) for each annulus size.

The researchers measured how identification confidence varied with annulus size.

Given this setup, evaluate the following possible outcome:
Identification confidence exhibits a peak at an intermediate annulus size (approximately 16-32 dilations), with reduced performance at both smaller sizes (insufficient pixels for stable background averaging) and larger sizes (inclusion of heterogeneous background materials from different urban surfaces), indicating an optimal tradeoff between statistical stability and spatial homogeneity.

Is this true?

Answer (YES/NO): NO